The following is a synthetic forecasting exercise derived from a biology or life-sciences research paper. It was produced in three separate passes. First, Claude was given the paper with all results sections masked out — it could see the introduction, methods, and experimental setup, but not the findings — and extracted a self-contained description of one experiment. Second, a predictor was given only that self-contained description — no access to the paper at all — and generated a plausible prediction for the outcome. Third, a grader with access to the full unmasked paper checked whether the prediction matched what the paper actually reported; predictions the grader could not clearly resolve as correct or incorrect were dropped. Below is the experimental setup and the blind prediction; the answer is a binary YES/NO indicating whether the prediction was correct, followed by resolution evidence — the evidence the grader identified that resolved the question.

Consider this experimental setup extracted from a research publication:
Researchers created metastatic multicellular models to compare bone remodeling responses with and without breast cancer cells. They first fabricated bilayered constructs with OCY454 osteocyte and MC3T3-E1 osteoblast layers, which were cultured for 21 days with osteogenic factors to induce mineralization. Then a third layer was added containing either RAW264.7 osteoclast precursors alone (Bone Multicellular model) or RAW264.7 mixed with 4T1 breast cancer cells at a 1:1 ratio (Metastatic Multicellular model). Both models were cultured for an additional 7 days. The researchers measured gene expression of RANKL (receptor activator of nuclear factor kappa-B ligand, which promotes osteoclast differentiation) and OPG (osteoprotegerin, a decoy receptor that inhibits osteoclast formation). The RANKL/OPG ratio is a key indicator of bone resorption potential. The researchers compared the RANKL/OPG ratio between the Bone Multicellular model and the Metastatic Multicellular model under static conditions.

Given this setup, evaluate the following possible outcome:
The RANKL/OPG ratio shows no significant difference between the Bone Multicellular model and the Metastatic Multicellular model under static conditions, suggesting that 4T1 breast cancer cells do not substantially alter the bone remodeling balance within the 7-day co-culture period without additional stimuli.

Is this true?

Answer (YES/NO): NO